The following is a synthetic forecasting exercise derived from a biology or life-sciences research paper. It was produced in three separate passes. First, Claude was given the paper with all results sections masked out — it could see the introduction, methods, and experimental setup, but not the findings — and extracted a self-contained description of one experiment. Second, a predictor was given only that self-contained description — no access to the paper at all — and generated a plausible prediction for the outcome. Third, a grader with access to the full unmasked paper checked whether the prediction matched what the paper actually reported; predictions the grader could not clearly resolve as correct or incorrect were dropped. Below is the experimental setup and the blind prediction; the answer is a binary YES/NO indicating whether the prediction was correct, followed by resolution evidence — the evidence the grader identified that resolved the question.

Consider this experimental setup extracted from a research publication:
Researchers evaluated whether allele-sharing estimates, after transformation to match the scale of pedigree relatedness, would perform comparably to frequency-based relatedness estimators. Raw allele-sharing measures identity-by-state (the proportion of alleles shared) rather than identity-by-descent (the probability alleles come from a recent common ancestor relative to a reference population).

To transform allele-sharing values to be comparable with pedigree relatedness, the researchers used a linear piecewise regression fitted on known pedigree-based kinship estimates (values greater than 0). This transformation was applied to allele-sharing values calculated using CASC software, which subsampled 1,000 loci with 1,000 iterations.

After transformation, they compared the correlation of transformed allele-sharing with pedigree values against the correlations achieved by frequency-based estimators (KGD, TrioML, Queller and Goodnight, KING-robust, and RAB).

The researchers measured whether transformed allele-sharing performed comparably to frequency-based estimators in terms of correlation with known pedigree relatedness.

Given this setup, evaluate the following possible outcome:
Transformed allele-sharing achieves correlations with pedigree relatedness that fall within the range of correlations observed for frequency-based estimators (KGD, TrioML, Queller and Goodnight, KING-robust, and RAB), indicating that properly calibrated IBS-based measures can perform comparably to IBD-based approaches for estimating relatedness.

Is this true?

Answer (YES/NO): YES